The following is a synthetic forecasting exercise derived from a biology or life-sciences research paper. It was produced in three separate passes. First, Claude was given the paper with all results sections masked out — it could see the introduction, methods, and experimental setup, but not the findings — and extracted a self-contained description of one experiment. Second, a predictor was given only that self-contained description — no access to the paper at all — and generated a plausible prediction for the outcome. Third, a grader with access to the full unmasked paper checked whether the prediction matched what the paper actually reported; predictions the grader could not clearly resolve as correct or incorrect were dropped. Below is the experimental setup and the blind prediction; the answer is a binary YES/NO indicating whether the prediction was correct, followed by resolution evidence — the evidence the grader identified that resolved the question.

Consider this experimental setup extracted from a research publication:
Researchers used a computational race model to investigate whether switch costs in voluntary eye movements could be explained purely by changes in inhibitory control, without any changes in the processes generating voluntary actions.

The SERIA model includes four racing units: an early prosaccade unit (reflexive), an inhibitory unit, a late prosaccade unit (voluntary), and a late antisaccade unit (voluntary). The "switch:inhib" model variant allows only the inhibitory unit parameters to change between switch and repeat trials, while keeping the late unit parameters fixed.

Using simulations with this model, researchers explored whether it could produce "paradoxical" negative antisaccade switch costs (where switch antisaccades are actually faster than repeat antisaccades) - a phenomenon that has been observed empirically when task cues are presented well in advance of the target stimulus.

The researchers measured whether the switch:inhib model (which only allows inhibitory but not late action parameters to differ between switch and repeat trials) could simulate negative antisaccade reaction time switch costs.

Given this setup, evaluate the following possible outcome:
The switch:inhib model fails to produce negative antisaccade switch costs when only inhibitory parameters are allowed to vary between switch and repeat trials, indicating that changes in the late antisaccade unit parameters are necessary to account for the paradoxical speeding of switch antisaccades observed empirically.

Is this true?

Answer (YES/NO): NO